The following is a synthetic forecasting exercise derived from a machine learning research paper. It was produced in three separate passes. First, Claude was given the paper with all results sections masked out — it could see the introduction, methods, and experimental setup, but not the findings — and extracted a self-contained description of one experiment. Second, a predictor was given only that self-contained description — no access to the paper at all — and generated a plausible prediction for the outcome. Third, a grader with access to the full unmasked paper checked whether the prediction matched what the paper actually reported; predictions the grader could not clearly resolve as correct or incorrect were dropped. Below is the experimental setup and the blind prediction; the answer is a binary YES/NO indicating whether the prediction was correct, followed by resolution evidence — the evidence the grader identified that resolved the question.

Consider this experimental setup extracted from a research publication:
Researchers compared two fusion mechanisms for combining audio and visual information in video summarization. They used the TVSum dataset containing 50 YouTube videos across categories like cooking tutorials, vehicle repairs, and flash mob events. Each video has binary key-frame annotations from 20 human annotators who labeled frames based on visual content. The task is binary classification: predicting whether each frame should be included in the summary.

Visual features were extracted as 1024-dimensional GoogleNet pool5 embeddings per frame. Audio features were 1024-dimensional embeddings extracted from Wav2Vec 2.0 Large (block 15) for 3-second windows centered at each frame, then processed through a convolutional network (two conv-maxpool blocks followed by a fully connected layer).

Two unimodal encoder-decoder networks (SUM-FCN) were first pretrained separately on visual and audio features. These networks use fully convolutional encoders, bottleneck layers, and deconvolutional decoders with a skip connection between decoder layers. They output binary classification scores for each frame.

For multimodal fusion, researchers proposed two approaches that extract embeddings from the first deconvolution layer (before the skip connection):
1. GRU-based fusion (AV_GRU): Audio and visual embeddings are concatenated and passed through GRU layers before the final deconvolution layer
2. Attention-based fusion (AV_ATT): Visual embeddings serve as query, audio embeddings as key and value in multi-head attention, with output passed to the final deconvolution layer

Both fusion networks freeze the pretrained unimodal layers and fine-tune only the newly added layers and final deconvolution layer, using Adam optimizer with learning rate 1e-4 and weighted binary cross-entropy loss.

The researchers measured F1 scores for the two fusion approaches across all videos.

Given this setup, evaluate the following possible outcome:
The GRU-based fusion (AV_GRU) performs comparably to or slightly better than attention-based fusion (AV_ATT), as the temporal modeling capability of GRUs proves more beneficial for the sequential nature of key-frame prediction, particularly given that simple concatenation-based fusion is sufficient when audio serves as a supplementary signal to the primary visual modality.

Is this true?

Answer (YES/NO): YES